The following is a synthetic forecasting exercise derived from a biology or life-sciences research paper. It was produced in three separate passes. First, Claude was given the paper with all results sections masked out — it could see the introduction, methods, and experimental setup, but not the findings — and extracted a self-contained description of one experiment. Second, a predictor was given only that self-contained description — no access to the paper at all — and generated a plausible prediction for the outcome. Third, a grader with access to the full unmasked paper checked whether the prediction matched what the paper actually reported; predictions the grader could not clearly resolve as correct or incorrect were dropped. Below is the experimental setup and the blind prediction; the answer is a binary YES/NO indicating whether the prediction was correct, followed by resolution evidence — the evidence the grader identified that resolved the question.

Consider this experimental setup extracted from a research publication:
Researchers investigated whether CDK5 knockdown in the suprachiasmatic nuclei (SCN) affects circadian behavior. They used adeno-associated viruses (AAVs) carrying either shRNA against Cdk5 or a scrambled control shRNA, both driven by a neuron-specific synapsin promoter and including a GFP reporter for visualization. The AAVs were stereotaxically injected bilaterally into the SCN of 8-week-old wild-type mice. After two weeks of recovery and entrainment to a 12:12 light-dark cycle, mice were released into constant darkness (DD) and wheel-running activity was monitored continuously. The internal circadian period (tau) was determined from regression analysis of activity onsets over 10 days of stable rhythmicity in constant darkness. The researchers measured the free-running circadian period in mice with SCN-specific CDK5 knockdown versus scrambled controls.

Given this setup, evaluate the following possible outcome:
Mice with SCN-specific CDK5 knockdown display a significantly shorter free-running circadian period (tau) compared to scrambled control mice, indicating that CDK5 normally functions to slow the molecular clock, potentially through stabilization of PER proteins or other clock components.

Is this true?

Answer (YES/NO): YES